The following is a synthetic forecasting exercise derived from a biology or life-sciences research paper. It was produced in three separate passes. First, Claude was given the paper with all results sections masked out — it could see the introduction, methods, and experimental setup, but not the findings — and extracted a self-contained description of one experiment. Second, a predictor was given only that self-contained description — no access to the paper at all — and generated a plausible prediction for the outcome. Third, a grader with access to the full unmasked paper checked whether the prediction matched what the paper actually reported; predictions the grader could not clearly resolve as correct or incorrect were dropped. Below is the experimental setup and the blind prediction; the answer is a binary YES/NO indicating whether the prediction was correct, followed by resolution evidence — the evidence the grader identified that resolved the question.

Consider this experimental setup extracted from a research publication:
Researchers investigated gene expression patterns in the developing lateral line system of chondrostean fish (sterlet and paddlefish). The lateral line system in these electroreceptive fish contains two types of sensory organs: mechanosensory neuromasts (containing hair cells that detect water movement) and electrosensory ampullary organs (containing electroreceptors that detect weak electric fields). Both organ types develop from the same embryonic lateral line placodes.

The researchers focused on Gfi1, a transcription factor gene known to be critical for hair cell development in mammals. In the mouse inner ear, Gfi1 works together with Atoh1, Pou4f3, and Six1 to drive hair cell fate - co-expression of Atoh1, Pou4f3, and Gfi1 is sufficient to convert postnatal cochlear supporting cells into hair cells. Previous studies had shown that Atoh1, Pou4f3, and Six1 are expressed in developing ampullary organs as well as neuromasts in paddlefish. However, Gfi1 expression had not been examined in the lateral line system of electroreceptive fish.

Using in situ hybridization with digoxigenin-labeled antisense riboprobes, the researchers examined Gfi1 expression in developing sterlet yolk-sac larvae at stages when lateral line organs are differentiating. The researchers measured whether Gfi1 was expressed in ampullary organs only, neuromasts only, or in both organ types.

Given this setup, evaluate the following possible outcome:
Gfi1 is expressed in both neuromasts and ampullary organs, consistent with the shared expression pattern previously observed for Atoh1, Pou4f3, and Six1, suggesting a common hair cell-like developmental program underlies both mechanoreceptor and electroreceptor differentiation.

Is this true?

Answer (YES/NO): YES